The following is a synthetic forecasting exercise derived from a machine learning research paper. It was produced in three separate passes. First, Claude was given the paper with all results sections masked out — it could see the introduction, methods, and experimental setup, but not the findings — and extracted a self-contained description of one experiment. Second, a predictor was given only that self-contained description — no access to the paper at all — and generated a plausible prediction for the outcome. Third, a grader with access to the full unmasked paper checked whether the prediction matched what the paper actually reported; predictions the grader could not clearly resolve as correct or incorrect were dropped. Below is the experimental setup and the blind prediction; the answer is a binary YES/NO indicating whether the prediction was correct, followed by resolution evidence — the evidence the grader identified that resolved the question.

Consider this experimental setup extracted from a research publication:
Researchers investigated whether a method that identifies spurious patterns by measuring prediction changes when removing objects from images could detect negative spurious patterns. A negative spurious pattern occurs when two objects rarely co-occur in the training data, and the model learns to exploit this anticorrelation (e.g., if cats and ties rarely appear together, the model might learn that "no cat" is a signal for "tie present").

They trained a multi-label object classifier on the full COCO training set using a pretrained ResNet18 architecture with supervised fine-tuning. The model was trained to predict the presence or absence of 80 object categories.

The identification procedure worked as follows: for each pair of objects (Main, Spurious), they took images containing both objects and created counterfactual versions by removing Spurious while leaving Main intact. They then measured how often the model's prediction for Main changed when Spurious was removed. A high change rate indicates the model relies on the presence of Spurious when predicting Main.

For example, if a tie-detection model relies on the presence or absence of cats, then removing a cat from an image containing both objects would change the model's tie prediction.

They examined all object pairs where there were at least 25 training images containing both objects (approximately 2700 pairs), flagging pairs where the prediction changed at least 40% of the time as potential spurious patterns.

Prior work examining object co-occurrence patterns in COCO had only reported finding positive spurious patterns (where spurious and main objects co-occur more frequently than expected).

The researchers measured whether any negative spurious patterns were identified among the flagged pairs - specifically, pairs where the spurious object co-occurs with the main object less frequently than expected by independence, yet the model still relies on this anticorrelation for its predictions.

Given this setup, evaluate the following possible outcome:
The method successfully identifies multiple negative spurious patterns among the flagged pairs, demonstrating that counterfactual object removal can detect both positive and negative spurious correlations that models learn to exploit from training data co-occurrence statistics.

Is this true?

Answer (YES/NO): YES